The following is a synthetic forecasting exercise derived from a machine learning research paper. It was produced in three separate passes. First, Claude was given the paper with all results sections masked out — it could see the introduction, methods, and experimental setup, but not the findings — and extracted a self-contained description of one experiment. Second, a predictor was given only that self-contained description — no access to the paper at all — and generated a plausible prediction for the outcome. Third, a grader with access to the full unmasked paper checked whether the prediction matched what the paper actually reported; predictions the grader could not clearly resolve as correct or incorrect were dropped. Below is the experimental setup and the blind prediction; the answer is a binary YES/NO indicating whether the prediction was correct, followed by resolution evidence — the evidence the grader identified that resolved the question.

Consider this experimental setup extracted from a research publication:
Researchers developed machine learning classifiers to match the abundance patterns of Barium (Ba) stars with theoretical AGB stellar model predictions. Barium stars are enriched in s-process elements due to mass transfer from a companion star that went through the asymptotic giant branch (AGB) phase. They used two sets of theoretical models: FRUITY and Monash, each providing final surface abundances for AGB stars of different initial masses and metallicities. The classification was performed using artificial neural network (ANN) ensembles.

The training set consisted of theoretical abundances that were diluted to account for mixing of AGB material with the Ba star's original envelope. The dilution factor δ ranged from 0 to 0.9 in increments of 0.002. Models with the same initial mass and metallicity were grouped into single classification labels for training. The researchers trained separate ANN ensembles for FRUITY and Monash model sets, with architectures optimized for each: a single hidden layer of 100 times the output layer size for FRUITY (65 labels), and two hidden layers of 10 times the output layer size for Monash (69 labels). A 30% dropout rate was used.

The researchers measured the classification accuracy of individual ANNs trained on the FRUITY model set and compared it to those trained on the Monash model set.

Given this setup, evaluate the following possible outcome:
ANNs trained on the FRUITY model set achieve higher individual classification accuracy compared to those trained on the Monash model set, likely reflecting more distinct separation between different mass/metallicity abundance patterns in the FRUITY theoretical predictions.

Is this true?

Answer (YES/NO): NO